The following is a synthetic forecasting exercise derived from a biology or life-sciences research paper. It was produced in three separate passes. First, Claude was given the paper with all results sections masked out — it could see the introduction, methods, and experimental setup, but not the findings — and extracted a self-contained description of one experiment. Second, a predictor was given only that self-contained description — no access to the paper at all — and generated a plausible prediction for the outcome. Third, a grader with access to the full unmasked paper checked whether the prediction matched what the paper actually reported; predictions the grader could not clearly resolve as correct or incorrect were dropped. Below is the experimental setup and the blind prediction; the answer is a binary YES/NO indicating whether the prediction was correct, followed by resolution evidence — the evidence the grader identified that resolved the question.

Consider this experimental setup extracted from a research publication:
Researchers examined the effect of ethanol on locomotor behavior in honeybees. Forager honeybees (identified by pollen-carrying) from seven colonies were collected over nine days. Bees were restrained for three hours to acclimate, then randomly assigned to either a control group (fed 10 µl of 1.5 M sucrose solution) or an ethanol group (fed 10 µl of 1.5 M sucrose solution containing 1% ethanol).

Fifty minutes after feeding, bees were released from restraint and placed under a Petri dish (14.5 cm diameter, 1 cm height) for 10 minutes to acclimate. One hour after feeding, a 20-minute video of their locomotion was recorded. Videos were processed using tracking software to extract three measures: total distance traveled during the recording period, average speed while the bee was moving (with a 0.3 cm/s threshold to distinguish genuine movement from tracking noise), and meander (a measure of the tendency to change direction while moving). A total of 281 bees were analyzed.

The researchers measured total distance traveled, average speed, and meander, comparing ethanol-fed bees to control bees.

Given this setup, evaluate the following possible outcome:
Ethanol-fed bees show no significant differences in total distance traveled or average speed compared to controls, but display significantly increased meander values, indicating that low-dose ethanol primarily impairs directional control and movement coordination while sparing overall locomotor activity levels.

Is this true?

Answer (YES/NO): NO